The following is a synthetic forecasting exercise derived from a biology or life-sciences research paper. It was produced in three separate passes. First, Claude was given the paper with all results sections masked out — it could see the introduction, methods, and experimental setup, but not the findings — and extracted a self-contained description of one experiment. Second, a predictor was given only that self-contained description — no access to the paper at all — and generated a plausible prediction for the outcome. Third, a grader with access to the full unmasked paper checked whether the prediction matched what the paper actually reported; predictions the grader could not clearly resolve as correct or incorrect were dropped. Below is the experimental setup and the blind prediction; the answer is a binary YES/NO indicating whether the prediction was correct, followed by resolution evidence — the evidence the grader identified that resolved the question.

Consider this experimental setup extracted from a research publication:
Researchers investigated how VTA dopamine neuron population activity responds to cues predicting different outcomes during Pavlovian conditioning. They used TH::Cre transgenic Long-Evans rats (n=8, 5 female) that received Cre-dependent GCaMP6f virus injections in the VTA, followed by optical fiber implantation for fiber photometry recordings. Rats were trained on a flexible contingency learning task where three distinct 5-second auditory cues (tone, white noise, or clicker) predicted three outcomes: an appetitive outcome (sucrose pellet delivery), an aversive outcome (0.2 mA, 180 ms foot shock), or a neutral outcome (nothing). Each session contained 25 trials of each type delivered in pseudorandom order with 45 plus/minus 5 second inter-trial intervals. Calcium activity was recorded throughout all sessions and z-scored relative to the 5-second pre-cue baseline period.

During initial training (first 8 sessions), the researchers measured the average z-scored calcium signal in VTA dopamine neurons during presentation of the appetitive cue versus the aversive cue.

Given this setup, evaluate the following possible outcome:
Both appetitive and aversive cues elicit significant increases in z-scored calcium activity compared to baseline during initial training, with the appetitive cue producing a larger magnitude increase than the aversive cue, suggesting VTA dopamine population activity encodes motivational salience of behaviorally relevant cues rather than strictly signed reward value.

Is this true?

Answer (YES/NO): NO